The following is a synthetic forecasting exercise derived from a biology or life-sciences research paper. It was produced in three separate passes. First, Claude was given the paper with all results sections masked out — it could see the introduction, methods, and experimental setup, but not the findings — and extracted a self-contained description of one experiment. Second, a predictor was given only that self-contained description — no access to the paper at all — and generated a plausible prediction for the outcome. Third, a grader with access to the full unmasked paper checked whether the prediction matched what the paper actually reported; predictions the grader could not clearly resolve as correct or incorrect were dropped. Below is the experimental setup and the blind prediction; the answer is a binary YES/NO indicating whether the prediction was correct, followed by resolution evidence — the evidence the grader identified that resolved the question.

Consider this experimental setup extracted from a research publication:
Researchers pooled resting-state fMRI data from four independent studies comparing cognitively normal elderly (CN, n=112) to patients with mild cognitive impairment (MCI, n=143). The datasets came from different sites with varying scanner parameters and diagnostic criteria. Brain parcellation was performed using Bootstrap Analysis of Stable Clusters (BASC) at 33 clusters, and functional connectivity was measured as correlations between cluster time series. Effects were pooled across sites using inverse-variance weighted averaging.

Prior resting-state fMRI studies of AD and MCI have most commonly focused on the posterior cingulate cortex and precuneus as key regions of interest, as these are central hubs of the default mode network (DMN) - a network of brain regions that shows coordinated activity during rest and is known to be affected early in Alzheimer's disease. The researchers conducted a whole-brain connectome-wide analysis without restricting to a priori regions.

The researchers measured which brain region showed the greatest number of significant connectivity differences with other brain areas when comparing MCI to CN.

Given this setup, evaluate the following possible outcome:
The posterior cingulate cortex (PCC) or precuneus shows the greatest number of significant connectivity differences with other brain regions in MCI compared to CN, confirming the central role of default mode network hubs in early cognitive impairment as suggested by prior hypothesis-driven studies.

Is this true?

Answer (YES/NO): NO